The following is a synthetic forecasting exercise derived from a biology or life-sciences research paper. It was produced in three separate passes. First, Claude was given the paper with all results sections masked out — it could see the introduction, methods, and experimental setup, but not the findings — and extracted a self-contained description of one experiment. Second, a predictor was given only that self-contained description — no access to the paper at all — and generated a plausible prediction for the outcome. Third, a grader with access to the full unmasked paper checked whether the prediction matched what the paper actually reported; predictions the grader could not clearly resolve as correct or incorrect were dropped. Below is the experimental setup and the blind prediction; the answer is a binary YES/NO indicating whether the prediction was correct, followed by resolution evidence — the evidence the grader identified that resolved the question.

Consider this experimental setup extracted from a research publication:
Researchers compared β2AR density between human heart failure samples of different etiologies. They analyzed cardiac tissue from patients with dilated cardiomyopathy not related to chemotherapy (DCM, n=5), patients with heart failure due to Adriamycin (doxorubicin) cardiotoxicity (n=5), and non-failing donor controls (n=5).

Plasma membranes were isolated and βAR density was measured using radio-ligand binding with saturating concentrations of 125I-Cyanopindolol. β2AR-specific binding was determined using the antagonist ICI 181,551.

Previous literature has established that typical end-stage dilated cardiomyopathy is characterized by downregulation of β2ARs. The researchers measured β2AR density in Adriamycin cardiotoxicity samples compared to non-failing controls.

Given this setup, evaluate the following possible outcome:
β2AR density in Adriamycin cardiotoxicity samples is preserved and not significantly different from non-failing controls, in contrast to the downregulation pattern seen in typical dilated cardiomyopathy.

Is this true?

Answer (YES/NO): YES